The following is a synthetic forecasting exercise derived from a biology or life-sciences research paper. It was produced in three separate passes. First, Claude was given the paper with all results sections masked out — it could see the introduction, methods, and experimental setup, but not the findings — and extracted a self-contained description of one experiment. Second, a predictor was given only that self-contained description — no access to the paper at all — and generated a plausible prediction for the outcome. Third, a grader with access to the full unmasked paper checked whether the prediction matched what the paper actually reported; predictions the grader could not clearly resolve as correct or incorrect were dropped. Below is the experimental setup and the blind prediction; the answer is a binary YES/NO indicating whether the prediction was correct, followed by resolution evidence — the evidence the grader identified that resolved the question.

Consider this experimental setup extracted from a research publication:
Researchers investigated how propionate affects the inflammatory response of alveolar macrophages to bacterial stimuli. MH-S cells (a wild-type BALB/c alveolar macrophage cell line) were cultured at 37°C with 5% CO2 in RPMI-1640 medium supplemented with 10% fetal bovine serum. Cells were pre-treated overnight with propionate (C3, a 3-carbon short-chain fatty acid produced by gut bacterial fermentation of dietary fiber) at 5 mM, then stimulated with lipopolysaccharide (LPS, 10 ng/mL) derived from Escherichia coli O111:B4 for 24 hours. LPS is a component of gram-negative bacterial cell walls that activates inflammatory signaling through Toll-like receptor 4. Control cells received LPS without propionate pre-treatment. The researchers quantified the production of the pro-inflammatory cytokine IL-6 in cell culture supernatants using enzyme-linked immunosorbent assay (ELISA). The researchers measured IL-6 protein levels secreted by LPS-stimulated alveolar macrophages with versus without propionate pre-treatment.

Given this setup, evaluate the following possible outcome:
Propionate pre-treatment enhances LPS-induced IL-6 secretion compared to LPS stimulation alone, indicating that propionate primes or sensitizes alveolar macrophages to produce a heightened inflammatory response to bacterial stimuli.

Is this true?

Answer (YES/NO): NO